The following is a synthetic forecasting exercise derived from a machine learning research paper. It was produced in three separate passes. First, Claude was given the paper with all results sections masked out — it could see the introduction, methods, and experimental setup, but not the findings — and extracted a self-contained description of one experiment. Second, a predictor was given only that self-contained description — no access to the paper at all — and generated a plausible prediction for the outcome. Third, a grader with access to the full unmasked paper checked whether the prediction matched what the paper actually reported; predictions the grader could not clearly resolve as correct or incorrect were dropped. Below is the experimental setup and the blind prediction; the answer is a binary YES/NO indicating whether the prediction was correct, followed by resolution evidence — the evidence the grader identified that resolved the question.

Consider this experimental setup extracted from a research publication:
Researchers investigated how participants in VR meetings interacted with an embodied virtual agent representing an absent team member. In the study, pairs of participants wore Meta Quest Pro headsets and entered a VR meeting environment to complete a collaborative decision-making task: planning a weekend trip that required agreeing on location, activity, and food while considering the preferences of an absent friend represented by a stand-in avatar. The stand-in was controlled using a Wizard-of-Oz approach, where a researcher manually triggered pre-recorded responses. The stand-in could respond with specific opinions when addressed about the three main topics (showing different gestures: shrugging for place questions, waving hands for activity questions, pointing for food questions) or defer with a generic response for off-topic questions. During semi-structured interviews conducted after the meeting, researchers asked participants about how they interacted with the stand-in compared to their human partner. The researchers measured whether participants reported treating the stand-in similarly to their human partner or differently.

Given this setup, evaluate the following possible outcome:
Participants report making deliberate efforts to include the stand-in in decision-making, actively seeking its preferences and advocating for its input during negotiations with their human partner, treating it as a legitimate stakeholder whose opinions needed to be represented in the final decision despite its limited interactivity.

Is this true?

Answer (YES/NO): YES